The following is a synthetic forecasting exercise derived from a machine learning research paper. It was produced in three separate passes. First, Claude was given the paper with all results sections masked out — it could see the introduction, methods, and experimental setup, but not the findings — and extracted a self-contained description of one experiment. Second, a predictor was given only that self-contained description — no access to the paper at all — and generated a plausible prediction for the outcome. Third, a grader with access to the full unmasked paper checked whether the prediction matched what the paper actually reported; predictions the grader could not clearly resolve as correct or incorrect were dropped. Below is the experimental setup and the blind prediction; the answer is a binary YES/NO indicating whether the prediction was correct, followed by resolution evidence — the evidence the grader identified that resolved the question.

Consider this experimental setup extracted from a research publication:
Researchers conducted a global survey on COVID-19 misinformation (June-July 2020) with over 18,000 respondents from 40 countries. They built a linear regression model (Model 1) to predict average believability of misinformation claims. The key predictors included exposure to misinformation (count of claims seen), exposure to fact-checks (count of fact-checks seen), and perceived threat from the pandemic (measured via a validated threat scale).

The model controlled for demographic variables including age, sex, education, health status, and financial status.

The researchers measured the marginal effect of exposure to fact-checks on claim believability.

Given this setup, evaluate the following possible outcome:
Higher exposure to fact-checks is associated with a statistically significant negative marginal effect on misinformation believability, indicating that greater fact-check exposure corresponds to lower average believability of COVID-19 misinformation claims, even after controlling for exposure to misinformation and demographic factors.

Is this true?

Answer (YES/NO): YES